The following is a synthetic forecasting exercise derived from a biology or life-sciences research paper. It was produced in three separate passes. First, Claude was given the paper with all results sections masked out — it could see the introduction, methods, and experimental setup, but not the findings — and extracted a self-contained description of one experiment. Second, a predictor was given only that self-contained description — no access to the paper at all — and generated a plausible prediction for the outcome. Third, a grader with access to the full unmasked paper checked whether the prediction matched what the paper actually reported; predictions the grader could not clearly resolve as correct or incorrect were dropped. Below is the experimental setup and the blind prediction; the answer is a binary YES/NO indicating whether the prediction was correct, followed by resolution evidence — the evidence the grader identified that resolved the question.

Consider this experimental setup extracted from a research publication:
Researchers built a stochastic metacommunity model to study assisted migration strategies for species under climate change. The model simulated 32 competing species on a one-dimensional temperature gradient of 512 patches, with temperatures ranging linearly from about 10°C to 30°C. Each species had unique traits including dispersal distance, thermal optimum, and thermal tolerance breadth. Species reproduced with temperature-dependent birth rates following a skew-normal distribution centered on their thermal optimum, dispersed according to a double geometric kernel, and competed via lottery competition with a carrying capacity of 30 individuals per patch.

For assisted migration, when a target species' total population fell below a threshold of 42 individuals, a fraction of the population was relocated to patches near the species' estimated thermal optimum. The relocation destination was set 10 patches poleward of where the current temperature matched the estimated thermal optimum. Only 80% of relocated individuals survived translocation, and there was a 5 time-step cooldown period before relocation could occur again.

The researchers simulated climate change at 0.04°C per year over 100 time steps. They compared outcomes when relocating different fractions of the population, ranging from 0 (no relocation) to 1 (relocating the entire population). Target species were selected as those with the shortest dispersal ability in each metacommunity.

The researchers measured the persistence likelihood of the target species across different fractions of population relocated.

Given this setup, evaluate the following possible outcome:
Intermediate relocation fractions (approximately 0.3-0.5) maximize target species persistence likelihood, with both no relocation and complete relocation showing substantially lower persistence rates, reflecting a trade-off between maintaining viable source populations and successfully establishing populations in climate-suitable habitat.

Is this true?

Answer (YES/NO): NO